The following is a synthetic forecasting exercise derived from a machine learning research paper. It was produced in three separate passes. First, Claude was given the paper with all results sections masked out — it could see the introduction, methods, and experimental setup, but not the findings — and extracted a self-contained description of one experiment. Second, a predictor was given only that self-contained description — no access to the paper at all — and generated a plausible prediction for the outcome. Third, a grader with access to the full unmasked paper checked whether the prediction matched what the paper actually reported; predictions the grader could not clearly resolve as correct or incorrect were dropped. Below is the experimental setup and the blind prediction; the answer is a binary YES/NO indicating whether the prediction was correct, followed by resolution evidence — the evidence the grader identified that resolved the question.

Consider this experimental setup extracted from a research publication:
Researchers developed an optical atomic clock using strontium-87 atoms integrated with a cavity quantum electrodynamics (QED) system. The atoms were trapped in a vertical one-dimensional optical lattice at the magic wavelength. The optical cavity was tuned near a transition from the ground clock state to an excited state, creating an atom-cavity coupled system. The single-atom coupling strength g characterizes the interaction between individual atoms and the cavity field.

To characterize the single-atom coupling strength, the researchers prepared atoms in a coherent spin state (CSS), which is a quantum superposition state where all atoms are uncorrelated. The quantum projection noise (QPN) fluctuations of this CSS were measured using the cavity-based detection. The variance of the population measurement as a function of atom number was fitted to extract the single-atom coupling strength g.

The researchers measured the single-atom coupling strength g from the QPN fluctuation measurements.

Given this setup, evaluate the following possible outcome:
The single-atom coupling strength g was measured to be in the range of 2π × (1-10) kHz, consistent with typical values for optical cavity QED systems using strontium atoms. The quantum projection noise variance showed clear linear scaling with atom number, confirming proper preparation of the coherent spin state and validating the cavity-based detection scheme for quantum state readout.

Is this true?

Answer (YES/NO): YES